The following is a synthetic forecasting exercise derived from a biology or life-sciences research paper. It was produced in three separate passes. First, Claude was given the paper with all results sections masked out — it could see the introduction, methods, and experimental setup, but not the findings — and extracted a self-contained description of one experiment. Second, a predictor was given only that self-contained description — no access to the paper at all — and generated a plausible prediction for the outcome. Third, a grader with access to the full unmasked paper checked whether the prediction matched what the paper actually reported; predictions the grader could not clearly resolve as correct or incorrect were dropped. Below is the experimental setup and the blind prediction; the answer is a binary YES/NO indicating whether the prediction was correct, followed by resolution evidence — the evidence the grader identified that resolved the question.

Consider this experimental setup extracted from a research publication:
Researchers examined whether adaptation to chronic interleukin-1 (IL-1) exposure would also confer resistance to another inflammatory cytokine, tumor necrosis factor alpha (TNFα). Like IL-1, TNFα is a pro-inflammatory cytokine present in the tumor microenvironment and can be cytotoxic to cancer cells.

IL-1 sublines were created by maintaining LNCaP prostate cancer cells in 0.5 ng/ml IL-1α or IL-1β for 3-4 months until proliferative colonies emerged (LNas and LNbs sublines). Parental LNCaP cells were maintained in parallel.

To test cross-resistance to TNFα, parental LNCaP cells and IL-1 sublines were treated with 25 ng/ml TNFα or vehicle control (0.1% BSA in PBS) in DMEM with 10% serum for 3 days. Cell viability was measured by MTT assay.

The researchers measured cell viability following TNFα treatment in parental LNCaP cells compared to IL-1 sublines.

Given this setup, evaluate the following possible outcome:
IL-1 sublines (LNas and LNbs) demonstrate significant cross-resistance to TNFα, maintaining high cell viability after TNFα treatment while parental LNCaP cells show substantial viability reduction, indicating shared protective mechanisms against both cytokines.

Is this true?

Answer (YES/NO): YES